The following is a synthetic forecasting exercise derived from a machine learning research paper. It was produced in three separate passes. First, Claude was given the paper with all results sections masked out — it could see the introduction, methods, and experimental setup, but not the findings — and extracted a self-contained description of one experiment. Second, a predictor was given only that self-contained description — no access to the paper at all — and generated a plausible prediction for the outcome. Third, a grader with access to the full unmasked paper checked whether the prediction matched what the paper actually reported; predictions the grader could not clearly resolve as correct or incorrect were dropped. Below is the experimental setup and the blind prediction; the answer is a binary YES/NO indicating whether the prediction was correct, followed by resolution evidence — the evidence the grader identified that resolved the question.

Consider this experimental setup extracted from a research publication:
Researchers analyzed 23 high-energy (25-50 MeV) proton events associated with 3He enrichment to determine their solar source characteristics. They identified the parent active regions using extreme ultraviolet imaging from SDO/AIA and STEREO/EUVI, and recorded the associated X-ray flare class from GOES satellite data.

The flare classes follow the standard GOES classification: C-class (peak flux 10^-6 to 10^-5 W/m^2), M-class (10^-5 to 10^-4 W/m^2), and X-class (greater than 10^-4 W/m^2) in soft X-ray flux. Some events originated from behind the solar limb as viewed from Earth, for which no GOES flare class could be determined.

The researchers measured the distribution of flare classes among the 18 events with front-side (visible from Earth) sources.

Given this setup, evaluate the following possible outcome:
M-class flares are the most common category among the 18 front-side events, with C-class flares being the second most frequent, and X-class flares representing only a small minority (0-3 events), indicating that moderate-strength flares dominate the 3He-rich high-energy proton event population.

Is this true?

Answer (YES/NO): YES